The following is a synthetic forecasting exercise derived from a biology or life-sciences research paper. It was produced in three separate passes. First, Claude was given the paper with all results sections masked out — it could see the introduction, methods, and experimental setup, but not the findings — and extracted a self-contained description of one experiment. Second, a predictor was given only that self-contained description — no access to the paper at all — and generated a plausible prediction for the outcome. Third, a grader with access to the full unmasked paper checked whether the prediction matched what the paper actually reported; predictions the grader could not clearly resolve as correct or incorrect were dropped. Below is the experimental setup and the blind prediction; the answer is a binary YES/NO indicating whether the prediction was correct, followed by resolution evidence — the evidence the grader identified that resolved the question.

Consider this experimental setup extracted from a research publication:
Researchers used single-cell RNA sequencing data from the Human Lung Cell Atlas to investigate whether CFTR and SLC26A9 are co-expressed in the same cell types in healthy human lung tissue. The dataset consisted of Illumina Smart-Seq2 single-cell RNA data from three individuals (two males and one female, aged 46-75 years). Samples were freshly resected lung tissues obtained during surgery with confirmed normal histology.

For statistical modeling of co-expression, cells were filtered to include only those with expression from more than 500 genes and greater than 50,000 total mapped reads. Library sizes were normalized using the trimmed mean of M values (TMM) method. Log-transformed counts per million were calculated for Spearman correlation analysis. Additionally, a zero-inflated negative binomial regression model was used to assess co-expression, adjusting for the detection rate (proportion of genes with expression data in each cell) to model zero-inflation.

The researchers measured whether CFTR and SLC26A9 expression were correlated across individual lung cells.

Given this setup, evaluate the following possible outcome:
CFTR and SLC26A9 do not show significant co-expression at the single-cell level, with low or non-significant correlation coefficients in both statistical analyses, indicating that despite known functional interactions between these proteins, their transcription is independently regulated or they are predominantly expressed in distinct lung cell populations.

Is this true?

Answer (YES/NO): NO